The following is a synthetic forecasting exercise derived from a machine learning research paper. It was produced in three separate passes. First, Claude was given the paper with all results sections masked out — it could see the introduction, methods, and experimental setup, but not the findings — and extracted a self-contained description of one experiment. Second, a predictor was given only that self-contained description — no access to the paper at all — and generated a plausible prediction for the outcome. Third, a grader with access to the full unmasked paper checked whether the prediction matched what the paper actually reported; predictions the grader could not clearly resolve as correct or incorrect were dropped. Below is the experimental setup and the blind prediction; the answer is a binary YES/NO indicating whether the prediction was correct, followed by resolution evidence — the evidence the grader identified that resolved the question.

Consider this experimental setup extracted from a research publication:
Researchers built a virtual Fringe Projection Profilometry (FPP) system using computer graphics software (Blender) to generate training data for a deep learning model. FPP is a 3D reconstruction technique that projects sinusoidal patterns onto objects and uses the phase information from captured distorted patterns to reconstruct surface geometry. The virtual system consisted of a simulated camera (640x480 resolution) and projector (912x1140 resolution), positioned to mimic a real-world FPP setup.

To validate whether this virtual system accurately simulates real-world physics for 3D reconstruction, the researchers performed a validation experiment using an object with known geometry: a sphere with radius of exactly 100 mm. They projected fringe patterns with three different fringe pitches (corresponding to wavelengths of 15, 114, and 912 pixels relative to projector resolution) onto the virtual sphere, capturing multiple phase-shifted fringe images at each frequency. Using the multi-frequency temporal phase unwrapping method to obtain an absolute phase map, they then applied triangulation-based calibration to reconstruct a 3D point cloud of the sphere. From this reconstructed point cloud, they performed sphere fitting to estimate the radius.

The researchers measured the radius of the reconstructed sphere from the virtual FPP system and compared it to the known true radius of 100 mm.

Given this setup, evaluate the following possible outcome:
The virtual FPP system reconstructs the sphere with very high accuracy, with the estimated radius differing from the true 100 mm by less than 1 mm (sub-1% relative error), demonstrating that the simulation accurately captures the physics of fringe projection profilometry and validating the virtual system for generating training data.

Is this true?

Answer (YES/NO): YES